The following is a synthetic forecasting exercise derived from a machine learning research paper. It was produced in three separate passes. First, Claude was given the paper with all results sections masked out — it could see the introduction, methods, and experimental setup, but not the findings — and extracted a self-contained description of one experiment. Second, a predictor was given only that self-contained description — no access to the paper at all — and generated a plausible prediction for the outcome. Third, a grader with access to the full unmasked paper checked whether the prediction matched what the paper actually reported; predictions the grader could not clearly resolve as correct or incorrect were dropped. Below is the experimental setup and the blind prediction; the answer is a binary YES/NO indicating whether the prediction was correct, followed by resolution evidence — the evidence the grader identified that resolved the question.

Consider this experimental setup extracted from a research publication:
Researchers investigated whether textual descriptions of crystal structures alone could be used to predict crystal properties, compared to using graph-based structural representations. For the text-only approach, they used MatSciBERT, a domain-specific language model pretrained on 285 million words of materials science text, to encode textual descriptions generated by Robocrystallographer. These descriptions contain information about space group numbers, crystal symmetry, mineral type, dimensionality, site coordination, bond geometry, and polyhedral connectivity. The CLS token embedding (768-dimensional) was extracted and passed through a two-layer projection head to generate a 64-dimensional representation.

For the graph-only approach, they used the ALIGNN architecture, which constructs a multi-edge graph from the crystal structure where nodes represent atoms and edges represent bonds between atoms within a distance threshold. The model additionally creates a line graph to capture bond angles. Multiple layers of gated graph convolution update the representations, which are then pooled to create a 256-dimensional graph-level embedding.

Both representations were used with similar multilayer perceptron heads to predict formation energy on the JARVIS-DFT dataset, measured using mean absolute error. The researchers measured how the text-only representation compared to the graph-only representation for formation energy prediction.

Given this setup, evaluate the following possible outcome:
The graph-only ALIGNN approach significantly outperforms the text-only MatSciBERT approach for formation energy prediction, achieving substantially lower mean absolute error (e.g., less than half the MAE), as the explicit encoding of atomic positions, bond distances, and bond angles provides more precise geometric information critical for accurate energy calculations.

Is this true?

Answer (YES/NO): YES